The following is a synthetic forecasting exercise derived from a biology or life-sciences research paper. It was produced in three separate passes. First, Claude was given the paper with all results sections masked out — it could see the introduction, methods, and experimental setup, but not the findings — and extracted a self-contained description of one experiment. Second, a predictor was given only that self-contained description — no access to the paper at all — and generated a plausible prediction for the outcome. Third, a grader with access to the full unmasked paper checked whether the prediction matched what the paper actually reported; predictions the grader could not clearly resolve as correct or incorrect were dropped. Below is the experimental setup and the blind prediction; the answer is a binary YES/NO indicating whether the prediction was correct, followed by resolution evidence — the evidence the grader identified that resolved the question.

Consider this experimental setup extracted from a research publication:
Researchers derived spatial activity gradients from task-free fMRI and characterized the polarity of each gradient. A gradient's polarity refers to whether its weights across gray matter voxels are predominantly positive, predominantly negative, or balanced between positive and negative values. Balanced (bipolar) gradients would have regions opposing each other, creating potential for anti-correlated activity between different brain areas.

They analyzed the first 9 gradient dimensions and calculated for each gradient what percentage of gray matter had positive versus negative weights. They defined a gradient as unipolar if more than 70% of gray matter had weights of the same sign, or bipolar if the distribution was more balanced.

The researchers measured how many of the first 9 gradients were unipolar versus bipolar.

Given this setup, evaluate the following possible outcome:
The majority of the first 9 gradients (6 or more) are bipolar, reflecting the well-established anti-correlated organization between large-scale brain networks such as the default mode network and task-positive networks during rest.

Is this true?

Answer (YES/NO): YES